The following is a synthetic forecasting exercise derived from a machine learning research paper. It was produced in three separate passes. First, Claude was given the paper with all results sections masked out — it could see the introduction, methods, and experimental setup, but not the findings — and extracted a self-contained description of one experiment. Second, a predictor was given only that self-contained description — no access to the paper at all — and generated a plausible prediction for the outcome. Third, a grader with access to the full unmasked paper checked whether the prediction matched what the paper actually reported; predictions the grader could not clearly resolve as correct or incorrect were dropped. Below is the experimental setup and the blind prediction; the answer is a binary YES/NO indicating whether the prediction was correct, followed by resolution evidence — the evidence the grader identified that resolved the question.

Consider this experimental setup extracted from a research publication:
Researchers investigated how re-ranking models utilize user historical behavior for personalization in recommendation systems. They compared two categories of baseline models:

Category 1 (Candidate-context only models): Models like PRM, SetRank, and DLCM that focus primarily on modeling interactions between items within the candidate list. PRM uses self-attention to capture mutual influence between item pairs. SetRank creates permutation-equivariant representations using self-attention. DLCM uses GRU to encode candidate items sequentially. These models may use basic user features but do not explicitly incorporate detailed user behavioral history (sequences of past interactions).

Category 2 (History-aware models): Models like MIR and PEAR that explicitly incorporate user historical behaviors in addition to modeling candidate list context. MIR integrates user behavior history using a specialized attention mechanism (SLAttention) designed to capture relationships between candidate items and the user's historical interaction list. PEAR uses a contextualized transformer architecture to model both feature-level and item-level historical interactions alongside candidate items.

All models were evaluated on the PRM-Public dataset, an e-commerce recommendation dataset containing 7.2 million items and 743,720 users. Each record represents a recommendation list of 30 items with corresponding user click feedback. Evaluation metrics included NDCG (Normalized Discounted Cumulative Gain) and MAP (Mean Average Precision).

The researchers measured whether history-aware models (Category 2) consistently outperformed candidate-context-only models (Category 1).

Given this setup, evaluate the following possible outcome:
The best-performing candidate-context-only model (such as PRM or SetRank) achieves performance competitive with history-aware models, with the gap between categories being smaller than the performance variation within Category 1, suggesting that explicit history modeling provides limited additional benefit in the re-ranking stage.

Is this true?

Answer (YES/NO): NO